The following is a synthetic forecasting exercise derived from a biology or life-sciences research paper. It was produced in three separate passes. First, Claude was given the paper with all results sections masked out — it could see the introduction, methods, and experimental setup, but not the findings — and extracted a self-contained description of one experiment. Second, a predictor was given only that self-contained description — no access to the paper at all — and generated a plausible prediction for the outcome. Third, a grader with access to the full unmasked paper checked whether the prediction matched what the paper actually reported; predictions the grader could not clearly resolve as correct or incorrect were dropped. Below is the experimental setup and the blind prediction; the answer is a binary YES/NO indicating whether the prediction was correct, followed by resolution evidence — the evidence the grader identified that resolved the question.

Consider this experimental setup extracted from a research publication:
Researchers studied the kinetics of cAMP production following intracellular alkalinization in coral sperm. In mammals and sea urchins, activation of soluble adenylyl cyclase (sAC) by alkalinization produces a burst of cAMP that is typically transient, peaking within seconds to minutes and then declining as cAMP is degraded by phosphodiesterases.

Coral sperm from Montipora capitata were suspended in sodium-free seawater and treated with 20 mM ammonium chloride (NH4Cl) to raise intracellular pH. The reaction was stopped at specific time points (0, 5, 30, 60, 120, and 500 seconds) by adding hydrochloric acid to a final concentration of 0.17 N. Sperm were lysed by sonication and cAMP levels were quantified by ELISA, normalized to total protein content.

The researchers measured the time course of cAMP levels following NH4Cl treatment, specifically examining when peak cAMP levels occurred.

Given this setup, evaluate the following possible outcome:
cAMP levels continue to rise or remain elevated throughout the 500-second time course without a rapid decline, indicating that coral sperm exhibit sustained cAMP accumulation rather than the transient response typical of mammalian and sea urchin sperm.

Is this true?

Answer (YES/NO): NO